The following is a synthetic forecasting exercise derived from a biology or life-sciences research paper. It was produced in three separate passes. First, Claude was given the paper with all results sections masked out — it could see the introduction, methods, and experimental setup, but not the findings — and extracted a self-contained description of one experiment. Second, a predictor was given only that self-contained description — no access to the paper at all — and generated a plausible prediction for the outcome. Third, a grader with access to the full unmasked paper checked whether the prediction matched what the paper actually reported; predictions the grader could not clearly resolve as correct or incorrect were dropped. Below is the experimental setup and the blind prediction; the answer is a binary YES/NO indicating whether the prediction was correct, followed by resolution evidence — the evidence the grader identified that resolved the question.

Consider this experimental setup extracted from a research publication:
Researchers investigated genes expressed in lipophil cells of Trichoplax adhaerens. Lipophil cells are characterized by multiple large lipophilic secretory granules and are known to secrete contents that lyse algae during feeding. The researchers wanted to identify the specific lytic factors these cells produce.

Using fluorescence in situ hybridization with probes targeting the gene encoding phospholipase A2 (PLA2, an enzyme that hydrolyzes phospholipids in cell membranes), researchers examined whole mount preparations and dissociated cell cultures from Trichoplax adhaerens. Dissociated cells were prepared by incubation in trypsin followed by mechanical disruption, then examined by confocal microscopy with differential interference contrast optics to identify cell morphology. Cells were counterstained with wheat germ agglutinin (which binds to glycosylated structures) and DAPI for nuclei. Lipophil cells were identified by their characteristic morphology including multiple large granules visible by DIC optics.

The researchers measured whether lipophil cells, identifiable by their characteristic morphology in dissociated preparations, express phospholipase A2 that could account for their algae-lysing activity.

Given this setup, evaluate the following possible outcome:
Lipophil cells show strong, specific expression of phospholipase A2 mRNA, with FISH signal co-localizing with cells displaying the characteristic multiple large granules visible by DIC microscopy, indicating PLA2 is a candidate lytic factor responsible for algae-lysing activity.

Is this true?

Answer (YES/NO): NO